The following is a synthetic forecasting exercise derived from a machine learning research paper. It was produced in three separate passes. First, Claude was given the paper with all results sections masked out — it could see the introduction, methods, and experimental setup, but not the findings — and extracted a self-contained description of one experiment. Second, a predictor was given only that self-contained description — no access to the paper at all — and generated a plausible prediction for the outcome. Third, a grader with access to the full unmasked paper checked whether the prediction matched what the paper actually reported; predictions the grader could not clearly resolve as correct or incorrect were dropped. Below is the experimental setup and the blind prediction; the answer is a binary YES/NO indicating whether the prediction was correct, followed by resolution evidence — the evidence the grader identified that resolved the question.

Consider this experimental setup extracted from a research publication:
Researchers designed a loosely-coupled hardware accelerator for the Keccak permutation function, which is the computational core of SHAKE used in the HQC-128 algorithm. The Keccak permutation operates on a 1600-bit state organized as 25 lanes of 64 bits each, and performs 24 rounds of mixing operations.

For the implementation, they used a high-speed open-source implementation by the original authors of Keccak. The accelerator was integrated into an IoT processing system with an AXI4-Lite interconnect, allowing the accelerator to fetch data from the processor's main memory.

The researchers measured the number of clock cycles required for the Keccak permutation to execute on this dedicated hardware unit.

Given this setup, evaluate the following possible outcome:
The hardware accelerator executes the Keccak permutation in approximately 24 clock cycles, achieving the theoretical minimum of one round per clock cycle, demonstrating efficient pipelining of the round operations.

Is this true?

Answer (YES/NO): YES